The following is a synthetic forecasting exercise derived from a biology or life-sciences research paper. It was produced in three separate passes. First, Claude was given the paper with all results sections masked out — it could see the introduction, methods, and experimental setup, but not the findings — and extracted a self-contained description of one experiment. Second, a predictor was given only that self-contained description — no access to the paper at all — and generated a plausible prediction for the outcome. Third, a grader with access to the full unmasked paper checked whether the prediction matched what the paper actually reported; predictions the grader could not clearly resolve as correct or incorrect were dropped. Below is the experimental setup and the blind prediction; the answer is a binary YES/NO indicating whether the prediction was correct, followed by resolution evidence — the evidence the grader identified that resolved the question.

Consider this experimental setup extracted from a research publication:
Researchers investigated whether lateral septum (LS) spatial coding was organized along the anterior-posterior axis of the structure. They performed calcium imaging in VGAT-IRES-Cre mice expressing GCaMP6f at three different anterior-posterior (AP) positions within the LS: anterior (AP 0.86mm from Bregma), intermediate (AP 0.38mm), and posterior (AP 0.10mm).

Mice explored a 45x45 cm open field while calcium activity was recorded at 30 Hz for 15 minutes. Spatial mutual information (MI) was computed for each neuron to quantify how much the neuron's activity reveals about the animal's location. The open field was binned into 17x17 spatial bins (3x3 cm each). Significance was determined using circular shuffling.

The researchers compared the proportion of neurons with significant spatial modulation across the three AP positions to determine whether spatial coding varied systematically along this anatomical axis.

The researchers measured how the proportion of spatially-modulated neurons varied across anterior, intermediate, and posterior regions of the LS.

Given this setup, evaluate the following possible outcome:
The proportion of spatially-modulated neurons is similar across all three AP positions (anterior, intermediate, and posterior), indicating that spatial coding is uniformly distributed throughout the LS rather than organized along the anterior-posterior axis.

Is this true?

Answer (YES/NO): NO